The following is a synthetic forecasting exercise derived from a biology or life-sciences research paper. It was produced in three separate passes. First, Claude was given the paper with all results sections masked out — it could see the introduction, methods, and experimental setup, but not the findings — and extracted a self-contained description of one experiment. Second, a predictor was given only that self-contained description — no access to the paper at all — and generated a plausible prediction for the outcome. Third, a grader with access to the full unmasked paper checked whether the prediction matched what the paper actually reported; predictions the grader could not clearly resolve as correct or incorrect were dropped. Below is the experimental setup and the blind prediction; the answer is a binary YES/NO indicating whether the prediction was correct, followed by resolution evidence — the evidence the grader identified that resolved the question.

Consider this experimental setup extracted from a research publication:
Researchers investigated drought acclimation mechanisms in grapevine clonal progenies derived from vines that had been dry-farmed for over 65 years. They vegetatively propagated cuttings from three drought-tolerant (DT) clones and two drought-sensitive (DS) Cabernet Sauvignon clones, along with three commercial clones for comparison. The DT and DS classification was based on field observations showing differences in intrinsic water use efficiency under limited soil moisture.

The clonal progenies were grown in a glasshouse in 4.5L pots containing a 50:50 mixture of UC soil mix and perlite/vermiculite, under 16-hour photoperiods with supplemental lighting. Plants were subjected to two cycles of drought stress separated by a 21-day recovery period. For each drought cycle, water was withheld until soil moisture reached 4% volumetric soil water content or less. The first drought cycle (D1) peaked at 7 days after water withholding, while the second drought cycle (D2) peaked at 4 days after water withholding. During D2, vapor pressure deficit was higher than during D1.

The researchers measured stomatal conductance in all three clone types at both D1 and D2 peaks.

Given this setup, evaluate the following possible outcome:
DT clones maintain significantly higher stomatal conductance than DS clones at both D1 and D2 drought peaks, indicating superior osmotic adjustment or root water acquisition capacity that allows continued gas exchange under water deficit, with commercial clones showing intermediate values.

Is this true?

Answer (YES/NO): NO